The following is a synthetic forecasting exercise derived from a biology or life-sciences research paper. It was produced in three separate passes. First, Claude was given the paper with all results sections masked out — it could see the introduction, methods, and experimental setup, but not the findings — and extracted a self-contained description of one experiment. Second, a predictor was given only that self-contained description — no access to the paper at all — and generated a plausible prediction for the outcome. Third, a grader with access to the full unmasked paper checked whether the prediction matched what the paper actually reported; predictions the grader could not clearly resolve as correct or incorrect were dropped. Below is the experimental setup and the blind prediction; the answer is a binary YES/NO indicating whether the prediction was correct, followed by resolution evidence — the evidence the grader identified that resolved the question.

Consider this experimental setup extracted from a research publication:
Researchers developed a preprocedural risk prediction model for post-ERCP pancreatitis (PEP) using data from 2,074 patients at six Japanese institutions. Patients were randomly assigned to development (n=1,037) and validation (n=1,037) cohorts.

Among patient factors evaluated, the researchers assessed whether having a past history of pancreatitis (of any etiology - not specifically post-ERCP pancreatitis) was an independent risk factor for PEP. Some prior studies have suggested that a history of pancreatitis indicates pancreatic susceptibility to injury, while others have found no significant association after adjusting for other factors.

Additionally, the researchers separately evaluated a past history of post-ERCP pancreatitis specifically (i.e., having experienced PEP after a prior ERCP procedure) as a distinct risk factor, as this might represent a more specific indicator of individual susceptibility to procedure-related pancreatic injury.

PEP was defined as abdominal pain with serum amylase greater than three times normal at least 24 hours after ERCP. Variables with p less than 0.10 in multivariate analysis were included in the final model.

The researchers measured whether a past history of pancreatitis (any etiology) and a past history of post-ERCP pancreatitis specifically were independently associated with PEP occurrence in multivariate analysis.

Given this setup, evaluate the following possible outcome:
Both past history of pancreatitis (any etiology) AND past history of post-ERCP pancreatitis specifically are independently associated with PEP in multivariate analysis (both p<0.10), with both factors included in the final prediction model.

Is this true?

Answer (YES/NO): NO